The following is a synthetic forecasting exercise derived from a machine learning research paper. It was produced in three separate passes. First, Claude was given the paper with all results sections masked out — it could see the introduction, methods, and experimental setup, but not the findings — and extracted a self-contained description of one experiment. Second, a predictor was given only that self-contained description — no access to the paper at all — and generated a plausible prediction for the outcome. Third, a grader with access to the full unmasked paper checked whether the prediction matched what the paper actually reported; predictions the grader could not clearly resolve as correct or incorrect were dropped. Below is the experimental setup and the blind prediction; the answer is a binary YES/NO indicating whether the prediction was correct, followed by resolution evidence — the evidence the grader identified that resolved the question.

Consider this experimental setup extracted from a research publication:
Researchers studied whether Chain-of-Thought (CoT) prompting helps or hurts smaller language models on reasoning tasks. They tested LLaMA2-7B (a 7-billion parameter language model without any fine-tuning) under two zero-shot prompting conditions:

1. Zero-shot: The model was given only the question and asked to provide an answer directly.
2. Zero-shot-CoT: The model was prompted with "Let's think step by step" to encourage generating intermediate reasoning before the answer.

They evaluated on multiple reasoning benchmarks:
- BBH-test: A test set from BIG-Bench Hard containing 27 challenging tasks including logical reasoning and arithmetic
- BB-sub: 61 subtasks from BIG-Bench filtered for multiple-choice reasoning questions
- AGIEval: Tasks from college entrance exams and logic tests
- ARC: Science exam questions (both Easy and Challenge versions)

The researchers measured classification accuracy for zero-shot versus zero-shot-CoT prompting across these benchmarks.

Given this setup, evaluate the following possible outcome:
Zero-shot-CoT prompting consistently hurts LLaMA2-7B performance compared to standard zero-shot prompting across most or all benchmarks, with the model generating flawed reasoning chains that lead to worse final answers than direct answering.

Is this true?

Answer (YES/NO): NO